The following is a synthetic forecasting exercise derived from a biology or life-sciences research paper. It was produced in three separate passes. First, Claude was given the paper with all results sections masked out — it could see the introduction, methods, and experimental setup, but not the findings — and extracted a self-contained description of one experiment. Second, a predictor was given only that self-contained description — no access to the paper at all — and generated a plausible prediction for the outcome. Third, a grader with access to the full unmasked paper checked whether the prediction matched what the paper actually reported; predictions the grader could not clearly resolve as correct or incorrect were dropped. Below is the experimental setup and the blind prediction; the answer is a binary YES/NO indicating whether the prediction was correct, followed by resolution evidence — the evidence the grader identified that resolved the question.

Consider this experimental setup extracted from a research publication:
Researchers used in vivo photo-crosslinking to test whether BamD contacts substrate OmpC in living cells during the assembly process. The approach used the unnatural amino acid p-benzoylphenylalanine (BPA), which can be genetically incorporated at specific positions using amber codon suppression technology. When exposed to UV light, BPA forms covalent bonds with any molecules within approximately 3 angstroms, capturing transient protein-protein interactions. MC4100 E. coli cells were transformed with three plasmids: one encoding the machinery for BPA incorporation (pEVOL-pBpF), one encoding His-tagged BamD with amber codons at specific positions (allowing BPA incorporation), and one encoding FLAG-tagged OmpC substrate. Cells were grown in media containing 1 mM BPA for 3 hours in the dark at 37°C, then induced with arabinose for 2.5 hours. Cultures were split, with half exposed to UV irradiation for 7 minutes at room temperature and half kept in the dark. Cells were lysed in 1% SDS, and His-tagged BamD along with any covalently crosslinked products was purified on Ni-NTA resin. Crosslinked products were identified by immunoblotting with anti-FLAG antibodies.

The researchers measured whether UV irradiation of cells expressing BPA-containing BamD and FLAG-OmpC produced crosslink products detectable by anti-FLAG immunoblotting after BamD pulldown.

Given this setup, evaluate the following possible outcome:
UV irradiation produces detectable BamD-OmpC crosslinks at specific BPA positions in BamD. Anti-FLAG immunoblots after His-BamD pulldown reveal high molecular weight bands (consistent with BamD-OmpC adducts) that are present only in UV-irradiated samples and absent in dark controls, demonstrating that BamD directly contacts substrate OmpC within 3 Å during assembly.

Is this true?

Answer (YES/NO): YES